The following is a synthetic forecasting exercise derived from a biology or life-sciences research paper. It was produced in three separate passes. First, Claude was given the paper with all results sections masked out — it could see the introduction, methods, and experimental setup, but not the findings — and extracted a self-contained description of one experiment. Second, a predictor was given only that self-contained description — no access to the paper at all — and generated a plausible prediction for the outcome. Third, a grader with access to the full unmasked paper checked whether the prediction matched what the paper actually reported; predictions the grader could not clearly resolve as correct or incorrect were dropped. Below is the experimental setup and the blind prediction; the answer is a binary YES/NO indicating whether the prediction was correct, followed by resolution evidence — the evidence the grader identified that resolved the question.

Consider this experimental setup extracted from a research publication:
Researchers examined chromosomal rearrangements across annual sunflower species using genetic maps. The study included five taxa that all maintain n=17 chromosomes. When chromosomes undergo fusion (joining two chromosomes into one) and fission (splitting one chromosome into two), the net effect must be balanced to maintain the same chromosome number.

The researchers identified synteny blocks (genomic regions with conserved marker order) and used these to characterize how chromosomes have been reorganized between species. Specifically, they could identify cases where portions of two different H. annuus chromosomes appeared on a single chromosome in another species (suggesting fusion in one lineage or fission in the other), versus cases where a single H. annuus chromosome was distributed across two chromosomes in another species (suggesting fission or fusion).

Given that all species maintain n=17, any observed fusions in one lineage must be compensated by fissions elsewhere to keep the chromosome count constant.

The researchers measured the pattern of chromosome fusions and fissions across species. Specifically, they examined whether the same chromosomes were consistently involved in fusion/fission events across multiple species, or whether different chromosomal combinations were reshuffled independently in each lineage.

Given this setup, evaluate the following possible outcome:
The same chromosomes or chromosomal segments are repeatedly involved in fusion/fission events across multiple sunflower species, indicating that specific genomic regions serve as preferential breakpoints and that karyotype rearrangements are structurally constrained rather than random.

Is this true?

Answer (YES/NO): NO